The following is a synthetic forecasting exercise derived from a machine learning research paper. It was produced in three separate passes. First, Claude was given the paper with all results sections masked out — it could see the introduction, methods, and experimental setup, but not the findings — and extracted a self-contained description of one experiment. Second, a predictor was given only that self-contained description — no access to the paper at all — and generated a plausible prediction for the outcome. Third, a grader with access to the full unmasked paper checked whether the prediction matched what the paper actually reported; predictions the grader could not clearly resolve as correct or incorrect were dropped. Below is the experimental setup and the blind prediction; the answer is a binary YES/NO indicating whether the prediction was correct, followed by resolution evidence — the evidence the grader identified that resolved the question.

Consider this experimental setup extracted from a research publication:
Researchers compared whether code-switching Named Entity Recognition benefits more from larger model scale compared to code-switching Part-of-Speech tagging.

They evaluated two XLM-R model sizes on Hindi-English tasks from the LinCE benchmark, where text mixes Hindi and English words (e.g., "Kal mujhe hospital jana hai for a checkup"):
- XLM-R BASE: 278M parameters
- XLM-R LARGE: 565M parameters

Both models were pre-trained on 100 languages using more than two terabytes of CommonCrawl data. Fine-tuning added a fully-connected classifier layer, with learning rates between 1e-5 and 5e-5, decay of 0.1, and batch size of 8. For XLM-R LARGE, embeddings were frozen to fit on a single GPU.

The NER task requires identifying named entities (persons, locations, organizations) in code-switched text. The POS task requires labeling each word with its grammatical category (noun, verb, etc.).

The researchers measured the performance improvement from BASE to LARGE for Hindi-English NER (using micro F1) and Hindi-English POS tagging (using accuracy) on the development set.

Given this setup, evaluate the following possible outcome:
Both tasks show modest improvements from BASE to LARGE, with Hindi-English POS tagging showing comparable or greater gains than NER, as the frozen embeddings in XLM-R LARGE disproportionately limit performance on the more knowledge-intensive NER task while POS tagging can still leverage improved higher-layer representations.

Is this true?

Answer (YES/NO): NO